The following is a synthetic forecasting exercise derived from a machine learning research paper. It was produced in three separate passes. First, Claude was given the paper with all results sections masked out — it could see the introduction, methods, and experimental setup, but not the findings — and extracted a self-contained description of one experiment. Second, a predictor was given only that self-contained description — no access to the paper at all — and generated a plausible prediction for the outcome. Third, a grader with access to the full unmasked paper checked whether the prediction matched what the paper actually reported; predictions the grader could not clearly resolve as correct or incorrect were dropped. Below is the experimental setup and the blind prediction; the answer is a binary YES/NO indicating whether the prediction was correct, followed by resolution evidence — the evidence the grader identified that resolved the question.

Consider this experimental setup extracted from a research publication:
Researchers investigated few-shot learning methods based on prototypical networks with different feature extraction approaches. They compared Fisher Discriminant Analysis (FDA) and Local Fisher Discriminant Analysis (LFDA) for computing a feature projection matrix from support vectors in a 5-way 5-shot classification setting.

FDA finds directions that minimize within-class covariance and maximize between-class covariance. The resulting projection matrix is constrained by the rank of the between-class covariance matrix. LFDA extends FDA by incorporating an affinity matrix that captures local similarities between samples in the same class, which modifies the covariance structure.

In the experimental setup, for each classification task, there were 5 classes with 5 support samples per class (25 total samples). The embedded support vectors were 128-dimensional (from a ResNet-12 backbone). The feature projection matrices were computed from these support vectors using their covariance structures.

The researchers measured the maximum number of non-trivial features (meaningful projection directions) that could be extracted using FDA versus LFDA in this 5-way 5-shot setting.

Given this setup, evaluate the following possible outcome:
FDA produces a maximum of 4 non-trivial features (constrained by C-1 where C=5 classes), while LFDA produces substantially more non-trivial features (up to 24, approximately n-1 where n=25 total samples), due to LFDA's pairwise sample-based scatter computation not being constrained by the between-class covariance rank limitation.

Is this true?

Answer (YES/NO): YES